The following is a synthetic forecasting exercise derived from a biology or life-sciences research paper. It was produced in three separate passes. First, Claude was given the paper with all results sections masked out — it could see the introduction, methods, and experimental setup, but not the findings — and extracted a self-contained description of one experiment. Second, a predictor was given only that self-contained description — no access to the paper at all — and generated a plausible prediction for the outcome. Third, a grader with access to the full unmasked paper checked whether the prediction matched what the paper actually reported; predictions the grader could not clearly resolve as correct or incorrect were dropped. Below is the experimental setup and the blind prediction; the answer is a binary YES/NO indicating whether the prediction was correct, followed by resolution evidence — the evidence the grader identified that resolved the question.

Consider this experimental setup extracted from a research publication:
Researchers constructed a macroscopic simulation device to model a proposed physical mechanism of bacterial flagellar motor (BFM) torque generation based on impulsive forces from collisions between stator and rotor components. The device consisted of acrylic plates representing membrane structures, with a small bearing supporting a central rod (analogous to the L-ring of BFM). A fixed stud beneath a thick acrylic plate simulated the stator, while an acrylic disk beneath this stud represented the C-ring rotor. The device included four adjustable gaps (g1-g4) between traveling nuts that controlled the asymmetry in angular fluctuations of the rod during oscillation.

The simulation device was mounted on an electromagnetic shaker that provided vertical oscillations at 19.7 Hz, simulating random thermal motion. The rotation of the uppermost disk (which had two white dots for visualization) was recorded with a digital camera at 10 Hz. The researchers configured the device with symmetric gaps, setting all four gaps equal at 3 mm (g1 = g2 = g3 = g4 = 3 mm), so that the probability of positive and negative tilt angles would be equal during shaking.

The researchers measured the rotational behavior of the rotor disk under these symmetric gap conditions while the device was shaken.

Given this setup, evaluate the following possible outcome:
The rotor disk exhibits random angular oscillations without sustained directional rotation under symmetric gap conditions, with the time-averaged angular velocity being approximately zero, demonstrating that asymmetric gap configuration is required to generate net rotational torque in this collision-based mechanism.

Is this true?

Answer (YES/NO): YES